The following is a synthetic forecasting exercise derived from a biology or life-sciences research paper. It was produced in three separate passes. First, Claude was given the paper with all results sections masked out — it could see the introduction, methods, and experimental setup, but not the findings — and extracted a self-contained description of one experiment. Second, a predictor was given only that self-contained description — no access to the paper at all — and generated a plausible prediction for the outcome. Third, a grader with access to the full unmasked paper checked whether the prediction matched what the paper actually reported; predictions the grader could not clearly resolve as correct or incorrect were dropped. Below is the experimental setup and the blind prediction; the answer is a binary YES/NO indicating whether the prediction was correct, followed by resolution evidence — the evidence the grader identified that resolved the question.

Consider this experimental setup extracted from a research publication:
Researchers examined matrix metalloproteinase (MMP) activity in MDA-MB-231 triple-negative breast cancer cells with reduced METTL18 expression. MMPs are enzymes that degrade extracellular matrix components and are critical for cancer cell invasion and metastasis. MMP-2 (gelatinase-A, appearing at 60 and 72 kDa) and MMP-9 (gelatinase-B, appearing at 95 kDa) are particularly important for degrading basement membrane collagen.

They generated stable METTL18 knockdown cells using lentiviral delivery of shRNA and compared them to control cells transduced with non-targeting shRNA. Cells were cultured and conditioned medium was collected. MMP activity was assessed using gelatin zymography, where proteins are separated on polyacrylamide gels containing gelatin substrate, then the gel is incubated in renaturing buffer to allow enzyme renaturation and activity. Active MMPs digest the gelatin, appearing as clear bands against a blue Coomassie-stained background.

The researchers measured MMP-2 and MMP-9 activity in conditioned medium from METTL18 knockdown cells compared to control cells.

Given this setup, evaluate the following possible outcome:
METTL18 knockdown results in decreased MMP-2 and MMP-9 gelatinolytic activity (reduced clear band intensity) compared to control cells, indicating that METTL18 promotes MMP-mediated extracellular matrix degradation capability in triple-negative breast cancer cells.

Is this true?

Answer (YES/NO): YES